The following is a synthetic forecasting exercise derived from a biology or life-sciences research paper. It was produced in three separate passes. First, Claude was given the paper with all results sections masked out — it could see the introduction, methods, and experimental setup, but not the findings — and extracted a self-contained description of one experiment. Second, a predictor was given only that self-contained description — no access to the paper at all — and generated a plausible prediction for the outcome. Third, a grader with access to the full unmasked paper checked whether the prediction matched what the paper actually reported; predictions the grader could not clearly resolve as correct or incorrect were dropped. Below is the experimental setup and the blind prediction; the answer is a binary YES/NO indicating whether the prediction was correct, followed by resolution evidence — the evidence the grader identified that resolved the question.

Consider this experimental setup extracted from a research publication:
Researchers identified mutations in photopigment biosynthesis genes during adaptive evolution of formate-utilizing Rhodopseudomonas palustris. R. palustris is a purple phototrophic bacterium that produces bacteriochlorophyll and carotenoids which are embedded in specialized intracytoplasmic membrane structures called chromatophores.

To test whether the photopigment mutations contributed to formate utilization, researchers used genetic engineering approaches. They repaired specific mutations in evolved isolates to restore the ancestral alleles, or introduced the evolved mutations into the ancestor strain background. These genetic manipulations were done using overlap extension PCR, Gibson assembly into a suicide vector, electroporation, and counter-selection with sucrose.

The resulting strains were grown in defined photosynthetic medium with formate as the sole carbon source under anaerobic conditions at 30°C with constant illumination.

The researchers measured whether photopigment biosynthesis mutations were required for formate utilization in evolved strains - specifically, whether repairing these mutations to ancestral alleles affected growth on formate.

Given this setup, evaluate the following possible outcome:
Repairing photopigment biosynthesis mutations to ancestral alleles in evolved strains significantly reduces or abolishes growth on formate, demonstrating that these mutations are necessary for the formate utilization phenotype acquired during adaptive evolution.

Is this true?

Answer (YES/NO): NO